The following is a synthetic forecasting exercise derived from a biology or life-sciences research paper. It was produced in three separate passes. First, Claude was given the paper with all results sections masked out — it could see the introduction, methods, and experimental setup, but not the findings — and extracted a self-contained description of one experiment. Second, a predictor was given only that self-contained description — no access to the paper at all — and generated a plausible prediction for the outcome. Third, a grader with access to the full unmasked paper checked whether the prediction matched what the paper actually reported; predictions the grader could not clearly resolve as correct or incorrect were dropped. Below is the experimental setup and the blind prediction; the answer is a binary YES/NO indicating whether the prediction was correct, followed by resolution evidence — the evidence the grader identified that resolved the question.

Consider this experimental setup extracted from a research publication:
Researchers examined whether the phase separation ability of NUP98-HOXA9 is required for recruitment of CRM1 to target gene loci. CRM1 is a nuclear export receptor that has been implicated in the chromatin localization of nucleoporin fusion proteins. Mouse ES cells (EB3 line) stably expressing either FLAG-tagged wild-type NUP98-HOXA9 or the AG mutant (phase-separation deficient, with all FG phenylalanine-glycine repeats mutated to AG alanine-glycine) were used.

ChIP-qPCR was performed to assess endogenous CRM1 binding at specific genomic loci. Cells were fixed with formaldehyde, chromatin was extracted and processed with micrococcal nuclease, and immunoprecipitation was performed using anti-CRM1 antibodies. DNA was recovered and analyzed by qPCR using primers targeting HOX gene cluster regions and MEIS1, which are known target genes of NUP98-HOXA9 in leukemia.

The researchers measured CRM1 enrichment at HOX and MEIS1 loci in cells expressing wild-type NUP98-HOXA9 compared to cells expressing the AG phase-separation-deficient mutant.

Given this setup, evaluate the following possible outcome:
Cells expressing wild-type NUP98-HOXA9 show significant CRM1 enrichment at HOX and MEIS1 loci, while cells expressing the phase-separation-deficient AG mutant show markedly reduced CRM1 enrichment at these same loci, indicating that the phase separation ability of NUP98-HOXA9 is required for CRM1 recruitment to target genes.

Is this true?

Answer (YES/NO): YES